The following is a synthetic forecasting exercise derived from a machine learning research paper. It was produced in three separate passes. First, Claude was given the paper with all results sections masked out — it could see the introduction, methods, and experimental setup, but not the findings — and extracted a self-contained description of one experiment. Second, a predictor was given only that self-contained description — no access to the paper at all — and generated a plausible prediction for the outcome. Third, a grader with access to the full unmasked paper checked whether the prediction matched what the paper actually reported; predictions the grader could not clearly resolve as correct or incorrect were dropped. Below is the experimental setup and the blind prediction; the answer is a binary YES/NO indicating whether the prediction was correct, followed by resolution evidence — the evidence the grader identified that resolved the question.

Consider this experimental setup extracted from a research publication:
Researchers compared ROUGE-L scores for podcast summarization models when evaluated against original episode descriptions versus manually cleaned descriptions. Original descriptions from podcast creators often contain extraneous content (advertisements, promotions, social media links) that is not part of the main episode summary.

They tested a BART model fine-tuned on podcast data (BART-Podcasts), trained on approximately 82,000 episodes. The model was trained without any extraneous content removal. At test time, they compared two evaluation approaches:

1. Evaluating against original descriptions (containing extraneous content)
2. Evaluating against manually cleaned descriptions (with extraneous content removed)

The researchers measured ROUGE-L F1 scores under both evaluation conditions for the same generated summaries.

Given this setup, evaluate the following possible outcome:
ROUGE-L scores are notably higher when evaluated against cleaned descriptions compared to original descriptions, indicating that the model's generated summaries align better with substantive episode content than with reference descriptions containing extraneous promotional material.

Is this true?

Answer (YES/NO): NO